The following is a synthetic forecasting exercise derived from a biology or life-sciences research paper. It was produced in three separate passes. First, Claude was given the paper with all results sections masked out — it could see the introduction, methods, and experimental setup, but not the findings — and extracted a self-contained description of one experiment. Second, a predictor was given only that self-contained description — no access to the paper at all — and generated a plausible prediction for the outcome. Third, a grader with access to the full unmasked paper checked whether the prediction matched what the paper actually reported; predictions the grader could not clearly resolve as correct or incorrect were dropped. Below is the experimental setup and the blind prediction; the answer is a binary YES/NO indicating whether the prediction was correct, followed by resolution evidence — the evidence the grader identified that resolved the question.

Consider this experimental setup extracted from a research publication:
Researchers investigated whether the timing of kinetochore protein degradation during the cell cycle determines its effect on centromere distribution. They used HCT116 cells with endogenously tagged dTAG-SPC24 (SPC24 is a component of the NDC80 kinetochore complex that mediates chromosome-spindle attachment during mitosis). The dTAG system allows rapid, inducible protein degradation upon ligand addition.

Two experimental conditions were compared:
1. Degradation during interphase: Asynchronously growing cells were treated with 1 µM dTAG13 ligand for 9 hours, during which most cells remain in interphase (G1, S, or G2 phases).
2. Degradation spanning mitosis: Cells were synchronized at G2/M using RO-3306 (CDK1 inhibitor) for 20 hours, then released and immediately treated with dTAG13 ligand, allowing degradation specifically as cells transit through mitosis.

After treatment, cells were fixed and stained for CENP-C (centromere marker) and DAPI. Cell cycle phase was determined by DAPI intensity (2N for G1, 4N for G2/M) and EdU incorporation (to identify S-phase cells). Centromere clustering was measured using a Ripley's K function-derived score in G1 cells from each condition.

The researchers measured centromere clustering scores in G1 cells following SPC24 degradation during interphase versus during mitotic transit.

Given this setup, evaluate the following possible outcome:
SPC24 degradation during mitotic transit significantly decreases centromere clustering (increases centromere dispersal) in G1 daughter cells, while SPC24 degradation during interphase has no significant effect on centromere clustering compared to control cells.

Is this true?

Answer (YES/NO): YES